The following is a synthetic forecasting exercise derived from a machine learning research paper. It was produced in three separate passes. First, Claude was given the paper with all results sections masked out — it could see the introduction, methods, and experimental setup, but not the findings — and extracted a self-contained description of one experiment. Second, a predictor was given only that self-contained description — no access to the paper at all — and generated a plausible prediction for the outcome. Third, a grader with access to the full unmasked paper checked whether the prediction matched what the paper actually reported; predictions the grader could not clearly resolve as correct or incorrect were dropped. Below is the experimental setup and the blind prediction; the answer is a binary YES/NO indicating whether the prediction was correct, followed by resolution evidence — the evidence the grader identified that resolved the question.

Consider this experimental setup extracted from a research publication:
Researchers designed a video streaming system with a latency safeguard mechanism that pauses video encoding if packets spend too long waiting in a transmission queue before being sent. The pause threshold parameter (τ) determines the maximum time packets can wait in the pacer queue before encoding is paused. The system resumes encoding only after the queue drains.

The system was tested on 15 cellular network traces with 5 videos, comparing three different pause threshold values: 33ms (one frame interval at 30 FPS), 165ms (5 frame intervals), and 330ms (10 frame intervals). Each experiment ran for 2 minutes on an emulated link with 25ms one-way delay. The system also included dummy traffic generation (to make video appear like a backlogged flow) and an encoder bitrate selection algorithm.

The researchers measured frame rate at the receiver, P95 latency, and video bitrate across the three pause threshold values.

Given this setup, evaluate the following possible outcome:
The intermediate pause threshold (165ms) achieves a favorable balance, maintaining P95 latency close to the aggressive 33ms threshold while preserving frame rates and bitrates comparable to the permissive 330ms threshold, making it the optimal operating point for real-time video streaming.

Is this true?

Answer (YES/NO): NO